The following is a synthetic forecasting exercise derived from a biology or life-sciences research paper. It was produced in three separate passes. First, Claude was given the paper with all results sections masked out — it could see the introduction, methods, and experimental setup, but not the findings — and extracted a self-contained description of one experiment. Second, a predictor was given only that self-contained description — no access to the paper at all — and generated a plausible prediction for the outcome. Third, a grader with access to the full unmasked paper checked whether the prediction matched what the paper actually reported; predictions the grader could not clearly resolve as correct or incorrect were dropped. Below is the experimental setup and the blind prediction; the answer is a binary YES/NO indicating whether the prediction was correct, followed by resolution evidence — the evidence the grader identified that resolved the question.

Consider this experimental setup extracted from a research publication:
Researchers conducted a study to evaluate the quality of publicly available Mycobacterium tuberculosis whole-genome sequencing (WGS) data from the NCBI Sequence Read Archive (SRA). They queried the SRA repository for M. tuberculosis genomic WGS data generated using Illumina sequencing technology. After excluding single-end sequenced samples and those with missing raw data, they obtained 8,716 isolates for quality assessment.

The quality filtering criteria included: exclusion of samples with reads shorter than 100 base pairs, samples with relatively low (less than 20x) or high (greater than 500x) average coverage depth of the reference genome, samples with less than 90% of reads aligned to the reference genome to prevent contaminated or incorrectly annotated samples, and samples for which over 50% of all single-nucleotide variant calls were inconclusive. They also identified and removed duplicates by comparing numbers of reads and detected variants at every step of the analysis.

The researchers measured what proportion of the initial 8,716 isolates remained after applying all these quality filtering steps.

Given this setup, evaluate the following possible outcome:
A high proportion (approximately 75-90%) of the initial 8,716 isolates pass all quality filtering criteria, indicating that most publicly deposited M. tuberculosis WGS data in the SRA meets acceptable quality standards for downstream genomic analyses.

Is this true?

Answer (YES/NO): YES